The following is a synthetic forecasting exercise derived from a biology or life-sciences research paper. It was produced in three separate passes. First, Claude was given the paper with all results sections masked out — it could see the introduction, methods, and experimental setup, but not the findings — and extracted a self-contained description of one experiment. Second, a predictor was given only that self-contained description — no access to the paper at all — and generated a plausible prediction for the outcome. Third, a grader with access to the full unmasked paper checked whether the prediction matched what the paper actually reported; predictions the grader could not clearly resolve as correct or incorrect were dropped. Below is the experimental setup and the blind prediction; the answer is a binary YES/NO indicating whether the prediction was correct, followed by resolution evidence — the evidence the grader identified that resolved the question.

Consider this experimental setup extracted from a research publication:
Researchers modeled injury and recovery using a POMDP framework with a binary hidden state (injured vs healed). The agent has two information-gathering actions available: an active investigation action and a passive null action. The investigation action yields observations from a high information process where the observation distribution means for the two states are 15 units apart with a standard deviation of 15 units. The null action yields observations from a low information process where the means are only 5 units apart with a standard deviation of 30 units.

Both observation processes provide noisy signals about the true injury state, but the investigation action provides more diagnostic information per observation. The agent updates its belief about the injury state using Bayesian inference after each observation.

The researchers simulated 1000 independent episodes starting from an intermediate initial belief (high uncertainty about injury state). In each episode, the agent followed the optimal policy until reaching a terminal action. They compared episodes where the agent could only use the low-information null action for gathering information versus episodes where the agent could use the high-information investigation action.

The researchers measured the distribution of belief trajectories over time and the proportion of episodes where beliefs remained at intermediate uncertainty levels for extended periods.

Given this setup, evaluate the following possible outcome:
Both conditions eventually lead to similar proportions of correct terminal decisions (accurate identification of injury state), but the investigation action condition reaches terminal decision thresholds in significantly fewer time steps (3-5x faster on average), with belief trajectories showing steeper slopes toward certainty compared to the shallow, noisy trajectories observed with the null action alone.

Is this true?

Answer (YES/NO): NO